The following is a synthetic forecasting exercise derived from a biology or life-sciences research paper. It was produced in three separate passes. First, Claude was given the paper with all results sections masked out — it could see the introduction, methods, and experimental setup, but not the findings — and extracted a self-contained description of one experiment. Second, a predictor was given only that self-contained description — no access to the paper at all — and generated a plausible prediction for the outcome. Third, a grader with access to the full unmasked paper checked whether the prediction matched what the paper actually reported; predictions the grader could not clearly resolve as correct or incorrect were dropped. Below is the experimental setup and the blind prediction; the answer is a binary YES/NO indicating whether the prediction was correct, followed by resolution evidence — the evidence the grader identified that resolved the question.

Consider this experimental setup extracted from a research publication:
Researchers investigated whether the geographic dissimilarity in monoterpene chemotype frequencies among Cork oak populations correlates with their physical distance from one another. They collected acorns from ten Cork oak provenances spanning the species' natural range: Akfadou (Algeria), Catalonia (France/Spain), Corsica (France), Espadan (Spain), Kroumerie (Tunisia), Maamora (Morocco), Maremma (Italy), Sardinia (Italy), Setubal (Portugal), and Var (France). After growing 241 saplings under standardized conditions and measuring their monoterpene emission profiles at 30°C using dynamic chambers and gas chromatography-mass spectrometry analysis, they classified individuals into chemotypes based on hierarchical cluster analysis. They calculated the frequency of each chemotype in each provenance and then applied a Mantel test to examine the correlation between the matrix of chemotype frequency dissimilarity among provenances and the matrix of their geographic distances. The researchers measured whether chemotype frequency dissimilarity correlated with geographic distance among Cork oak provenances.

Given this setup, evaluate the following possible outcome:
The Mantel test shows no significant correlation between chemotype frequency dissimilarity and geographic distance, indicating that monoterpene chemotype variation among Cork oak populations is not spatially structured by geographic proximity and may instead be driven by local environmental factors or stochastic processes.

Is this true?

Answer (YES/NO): YES